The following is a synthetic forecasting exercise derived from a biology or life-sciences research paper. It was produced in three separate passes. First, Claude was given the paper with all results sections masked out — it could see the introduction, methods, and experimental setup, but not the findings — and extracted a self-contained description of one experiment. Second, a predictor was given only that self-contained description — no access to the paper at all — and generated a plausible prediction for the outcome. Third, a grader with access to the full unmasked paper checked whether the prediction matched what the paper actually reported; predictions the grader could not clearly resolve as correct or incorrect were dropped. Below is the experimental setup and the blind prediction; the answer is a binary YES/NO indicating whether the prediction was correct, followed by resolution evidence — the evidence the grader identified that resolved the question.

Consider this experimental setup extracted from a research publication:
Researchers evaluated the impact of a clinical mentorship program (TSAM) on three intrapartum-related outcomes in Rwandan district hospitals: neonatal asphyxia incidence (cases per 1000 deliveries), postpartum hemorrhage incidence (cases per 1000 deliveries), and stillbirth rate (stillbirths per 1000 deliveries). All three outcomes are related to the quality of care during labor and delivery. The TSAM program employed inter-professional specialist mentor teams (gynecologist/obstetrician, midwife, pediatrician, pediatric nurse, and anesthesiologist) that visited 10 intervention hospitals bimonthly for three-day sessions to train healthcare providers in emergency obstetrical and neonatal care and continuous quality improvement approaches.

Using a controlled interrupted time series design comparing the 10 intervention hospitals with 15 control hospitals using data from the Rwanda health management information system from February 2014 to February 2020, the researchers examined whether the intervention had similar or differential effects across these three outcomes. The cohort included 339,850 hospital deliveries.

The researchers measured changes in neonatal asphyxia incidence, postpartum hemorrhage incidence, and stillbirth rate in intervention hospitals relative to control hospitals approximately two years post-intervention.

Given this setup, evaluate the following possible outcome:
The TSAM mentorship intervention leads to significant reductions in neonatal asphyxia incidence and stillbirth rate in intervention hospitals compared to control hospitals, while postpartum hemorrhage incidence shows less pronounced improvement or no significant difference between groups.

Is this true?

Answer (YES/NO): NO